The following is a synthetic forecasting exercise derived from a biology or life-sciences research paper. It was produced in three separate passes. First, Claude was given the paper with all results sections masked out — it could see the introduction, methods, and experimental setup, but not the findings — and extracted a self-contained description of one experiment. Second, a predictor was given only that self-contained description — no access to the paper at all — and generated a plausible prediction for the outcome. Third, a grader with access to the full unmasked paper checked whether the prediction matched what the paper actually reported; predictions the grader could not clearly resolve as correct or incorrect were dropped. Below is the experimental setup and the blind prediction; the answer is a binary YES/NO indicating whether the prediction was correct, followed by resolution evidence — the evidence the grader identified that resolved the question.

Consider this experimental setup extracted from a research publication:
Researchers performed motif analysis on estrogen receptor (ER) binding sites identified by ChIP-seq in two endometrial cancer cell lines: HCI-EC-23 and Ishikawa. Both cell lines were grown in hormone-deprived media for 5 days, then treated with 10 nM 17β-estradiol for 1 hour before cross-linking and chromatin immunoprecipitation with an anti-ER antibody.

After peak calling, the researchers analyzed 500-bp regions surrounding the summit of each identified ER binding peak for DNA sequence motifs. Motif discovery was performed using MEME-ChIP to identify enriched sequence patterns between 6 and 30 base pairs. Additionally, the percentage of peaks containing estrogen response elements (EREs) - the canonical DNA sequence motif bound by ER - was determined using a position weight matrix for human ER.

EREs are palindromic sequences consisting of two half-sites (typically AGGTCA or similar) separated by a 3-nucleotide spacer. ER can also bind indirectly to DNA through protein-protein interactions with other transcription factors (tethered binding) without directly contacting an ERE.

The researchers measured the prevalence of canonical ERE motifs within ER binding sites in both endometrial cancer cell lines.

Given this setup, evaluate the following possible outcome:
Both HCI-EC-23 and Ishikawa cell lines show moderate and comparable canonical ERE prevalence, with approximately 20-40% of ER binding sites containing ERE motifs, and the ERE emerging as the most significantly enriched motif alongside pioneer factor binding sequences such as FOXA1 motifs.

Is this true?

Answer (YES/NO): NO